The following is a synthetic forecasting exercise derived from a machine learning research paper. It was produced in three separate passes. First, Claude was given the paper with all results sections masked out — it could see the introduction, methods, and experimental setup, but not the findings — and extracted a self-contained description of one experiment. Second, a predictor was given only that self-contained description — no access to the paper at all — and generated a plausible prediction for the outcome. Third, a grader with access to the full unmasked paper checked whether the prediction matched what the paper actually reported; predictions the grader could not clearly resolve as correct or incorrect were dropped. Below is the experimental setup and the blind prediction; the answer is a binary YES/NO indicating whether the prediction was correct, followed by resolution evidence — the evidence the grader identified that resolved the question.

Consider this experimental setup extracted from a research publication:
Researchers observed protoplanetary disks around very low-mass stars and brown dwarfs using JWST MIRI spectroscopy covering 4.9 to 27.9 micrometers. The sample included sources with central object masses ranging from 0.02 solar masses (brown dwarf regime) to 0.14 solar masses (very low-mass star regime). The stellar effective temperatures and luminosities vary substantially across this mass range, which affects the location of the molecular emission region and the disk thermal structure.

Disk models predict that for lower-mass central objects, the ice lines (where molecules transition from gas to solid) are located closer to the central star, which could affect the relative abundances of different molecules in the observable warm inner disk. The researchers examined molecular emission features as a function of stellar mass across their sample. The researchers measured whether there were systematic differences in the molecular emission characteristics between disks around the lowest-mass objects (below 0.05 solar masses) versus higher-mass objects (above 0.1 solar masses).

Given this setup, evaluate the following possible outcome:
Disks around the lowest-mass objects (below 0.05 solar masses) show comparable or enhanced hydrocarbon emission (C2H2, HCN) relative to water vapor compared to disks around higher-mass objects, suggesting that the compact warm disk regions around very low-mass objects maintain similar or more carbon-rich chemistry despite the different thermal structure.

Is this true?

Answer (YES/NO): YES